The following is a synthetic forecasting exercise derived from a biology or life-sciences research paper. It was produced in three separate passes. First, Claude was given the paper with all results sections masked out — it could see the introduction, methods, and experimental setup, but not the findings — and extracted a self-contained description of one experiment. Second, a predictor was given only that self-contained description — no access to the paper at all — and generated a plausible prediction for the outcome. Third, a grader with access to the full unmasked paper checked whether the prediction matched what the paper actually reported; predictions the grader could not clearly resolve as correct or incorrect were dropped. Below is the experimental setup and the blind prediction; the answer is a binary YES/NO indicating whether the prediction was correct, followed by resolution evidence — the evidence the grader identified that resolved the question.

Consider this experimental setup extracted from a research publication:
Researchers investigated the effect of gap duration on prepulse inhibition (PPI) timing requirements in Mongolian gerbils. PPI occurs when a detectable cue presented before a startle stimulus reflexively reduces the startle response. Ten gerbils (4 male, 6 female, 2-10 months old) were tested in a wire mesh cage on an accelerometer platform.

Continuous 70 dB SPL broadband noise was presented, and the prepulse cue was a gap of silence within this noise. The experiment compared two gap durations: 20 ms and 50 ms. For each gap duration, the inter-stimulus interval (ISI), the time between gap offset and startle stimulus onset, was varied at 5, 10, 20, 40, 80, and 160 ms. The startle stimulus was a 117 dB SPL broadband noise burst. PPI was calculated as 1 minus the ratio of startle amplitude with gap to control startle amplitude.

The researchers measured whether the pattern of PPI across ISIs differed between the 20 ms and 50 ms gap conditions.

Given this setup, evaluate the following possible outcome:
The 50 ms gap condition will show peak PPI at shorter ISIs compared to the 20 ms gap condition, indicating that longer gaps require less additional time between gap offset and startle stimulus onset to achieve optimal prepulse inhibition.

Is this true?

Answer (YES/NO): NO